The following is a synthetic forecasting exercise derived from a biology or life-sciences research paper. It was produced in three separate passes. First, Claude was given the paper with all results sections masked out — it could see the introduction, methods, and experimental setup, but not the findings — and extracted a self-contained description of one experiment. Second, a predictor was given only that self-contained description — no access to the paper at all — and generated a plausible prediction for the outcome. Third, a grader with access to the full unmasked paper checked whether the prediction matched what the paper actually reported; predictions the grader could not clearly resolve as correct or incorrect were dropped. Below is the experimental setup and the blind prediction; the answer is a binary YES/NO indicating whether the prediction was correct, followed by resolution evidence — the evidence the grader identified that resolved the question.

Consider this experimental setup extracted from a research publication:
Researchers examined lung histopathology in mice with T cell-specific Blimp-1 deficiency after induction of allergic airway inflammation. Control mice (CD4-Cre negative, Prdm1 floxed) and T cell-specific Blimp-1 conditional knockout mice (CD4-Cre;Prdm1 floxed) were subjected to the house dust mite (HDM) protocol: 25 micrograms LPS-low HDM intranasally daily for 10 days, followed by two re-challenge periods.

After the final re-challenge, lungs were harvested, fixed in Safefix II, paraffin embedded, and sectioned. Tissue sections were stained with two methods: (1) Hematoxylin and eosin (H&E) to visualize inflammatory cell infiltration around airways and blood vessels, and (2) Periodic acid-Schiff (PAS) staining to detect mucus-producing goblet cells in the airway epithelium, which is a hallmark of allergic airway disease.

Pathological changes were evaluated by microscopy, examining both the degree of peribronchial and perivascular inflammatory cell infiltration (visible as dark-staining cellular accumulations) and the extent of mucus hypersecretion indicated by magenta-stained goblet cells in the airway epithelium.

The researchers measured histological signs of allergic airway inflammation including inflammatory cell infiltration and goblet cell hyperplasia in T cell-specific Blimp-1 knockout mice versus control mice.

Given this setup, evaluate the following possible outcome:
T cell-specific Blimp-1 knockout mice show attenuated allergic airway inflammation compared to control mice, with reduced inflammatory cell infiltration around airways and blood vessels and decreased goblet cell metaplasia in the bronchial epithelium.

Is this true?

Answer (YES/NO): YES